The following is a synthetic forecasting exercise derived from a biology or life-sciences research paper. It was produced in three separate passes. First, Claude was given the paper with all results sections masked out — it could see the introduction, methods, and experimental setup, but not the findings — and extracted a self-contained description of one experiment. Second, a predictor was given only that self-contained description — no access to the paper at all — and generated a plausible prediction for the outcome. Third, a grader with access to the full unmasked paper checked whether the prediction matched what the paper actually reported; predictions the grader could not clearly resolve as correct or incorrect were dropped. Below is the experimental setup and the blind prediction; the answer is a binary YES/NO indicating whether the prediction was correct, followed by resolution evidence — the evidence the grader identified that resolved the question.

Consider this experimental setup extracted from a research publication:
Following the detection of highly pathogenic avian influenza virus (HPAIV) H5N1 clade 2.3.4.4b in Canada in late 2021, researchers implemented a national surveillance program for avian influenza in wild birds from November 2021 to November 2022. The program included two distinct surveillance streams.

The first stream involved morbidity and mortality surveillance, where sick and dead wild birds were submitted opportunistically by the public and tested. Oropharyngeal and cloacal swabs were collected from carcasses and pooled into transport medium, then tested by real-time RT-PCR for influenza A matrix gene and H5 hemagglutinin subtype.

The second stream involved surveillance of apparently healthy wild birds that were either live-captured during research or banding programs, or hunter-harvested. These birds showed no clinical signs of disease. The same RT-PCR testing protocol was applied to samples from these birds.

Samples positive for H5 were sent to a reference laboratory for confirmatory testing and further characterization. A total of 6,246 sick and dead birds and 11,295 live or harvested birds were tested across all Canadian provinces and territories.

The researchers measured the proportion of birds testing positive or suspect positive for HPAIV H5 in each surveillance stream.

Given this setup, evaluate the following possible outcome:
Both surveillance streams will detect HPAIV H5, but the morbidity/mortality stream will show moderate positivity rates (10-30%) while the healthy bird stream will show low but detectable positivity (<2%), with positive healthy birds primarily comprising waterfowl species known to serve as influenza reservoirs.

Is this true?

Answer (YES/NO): NO